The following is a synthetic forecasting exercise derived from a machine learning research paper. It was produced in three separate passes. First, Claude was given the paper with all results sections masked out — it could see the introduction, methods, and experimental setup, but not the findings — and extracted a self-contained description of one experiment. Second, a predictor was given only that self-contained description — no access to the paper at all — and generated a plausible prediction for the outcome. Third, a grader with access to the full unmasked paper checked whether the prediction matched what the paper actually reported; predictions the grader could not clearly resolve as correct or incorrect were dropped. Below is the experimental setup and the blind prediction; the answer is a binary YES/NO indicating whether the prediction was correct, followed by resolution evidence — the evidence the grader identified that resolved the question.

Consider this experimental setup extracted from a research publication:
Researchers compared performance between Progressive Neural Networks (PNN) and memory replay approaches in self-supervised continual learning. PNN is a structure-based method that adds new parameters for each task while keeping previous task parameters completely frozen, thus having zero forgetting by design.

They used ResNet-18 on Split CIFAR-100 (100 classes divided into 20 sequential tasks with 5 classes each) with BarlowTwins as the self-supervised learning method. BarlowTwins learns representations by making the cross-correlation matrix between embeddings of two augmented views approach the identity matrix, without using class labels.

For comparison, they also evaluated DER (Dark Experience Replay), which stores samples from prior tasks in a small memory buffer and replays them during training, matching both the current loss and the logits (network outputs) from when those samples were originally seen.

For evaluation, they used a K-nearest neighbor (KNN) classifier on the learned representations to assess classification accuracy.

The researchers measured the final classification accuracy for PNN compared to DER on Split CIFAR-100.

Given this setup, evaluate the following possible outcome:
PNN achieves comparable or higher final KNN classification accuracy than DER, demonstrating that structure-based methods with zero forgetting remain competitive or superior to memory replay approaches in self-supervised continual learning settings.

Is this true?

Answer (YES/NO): NO